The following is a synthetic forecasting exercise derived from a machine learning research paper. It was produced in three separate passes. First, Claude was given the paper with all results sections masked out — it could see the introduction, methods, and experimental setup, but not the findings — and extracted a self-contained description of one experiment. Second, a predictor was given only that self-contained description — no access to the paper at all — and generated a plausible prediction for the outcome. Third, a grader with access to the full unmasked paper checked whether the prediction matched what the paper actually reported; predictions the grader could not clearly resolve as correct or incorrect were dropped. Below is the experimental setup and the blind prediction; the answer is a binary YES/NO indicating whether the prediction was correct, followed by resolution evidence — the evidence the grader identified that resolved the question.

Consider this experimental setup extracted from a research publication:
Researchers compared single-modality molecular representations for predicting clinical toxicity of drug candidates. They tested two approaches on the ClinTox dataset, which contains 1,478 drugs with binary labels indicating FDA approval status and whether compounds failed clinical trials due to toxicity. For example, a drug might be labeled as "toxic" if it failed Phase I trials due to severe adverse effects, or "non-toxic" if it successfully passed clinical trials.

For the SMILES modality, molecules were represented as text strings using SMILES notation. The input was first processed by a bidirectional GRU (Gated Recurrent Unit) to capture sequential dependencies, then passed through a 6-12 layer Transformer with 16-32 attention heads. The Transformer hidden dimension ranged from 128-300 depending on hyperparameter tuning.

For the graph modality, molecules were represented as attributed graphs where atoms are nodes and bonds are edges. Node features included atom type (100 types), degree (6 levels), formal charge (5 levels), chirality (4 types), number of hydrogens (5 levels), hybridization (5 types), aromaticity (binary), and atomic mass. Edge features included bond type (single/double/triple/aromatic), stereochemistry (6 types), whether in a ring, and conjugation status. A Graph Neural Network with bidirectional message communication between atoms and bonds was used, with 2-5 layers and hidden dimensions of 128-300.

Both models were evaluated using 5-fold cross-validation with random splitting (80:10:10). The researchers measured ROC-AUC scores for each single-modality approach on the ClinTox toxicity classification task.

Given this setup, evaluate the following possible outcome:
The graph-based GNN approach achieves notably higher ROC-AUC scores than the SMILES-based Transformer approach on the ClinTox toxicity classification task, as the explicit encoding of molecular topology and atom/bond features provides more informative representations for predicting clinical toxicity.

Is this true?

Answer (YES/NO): NO